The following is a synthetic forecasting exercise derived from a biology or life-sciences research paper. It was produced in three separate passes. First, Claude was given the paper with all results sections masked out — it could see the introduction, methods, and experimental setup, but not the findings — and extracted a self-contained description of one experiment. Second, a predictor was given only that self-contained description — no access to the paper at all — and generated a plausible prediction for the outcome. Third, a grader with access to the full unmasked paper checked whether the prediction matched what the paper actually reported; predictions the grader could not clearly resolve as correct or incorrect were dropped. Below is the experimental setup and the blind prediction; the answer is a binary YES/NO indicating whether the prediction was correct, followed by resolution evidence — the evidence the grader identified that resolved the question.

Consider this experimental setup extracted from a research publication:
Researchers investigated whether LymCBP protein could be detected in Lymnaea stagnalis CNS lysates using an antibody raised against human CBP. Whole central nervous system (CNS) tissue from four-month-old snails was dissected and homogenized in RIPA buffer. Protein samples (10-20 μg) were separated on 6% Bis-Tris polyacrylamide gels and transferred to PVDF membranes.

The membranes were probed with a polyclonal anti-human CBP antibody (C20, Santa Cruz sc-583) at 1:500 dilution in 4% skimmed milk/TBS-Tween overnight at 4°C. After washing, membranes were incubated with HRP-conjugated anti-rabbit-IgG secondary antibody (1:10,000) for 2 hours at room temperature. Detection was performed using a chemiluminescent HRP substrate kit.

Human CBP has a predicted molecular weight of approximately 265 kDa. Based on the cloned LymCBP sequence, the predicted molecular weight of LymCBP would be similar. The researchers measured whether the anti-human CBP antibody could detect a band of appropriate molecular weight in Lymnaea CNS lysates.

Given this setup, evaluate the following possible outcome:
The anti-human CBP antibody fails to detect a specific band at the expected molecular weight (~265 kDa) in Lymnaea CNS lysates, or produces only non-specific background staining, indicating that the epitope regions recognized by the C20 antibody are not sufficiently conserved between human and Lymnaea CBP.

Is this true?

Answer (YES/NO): NO